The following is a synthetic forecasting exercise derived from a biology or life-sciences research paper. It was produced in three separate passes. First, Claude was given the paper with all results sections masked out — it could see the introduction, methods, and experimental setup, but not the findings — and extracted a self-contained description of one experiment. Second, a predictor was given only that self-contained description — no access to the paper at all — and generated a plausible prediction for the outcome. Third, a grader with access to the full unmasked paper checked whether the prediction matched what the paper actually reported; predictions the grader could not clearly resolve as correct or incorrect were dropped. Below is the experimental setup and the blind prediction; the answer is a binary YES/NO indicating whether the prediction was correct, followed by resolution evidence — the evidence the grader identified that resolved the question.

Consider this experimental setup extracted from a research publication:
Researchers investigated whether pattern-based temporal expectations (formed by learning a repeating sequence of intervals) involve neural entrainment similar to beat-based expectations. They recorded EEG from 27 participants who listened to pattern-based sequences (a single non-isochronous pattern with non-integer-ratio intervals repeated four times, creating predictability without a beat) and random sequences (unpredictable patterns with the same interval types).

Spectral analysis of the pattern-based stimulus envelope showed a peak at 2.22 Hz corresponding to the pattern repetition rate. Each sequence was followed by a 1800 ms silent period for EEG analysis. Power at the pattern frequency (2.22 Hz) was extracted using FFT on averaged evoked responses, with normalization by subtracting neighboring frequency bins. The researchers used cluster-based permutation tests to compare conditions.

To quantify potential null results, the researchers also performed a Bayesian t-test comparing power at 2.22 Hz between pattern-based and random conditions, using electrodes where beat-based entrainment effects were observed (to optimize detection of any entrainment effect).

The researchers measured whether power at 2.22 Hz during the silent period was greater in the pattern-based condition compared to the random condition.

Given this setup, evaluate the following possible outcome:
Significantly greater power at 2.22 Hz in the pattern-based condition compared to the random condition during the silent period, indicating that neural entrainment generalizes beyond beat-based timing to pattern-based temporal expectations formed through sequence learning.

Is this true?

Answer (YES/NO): NO